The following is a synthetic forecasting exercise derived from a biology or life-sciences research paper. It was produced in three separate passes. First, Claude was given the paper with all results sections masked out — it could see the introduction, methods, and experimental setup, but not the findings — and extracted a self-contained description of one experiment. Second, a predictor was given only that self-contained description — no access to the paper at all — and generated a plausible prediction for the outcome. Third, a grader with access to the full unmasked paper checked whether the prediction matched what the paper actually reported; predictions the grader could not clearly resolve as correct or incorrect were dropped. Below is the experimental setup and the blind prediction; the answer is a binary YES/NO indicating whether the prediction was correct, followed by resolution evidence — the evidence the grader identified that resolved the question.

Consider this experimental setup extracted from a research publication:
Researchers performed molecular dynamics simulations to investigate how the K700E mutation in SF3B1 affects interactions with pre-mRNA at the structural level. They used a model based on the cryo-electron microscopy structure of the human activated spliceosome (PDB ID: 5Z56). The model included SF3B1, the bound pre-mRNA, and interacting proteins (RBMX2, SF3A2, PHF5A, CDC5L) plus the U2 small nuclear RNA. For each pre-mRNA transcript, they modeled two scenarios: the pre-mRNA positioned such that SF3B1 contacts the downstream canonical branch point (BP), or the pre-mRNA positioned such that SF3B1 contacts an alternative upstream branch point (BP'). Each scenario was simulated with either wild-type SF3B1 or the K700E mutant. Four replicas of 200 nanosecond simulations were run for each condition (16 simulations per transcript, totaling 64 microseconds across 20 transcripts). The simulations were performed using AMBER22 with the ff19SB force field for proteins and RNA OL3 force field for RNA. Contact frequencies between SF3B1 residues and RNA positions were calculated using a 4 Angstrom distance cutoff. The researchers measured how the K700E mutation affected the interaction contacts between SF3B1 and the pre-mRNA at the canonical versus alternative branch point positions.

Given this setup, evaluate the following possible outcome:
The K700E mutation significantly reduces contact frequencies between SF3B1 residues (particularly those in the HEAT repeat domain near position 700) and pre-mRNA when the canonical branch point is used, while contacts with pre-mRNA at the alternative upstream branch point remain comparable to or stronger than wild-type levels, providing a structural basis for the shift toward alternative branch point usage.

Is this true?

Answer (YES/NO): NO